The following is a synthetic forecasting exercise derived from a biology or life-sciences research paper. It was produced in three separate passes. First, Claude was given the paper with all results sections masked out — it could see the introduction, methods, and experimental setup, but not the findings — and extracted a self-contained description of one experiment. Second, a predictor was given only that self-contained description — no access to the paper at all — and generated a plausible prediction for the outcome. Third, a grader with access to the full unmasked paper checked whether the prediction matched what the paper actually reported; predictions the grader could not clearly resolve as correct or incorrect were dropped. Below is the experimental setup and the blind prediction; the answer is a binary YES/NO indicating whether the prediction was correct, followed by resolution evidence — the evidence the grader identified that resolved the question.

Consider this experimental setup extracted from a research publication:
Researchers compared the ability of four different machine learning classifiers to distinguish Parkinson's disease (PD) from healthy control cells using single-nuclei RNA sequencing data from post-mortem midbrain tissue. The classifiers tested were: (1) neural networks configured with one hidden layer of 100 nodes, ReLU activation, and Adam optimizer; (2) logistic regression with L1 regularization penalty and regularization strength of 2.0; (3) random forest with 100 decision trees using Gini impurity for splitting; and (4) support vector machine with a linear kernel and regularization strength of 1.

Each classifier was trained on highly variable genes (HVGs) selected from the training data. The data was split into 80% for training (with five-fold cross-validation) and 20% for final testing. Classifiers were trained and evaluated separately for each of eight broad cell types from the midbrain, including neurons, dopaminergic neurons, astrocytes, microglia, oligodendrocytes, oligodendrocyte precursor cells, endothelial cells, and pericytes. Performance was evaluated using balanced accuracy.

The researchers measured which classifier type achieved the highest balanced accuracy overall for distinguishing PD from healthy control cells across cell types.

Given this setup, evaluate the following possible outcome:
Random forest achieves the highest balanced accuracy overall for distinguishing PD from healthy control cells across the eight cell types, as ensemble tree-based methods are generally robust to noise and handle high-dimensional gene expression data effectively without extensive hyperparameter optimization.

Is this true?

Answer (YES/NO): NO